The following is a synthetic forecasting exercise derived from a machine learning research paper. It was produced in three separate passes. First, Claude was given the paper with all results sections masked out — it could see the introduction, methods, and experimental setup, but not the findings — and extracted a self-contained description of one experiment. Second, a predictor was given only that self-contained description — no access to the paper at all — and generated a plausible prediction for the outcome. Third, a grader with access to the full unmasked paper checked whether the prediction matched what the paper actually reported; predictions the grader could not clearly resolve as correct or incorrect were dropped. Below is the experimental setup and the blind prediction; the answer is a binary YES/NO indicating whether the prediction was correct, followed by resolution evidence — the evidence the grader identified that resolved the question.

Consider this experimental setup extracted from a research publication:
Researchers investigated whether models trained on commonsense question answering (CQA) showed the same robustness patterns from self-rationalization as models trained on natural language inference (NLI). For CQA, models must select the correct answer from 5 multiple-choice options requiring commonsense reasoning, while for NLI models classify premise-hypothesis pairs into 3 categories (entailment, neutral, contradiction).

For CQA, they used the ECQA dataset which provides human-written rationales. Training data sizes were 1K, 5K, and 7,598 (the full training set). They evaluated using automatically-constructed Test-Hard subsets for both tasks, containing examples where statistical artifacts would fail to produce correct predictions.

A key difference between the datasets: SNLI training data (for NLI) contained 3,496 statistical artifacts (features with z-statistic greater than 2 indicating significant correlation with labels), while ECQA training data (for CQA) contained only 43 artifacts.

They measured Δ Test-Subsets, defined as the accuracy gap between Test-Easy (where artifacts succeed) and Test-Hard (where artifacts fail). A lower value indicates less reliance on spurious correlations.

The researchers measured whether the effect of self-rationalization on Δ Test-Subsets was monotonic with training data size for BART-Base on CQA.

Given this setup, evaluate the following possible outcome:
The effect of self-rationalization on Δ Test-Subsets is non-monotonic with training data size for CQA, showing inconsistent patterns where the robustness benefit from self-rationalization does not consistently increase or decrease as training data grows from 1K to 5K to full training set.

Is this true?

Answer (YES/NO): YES